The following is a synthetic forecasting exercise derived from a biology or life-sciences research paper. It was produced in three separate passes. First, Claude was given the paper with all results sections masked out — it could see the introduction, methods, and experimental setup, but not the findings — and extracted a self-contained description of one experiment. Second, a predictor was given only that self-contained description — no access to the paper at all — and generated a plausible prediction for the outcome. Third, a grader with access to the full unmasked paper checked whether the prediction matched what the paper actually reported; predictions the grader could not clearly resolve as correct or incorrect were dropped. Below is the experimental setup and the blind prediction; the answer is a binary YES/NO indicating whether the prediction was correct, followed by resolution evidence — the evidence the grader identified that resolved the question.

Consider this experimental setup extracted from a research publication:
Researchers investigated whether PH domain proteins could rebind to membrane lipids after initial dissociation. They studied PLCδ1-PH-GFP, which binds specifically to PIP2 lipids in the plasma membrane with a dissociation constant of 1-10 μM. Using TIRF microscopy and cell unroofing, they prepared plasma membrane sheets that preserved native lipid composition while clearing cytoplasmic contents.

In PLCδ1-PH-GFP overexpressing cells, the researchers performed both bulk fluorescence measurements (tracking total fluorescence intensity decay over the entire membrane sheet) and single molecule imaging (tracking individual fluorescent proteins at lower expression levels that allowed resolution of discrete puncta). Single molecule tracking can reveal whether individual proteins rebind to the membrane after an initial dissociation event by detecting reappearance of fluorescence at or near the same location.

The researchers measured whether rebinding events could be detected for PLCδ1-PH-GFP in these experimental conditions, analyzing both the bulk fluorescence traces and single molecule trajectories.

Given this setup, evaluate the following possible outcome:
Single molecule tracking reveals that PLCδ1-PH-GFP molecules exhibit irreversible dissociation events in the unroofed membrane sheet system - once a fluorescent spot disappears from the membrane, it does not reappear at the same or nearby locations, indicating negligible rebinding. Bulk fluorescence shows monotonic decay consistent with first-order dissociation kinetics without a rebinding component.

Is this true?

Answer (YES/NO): NO